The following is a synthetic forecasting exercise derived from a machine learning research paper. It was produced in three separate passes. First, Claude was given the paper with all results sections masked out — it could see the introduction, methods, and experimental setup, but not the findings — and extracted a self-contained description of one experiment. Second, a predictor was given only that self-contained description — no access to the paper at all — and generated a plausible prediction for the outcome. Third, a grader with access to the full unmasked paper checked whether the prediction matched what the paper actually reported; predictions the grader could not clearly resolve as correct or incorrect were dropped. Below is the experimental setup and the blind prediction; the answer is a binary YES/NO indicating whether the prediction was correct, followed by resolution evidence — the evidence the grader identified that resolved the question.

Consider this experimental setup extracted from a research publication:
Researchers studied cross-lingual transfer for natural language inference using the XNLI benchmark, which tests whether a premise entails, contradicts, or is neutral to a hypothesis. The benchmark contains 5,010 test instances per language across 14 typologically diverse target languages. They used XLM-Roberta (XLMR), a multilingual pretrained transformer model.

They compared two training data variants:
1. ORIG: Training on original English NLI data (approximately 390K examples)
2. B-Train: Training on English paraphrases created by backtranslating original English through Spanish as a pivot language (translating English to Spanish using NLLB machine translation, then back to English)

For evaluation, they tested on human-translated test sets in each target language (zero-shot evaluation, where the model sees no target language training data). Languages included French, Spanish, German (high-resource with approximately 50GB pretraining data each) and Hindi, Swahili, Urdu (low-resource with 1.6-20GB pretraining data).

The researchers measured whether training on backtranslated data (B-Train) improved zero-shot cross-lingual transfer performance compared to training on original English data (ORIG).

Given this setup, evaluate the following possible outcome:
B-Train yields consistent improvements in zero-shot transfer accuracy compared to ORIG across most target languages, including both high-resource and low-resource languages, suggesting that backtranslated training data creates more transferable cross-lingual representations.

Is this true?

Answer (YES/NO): YES